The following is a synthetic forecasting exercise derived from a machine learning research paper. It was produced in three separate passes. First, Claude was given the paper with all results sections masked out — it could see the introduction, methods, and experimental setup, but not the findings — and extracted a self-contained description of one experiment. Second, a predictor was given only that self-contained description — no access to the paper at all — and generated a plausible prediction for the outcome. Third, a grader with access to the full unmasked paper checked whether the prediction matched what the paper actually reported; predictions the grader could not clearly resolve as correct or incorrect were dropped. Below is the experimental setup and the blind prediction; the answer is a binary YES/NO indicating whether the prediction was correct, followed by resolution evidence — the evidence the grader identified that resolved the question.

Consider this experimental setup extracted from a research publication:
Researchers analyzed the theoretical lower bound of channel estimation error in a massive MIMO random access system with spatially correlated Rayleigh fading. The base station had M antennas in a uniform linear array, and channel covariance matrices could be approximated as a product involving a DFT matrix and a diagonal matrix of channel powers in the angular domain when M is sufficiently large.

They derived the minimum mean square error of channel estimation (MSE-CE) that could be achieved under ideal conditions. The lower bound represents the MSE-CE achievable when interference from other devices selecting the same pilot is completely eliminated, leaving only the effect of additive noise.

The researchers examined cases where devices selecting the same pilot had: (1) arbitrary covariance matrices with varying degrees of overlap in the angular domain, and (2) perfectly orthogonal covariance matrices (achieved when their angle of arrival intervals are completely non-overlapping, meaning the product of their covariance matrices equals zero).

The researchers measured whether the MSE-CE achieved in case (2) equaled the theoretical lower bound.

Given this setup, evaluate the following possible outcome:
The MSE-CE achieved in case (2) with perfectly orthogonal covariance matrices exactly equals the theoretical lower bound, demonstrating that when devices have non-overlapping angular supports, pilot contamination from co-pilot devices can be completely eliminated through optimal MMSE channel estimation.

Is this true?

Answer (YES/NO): YES